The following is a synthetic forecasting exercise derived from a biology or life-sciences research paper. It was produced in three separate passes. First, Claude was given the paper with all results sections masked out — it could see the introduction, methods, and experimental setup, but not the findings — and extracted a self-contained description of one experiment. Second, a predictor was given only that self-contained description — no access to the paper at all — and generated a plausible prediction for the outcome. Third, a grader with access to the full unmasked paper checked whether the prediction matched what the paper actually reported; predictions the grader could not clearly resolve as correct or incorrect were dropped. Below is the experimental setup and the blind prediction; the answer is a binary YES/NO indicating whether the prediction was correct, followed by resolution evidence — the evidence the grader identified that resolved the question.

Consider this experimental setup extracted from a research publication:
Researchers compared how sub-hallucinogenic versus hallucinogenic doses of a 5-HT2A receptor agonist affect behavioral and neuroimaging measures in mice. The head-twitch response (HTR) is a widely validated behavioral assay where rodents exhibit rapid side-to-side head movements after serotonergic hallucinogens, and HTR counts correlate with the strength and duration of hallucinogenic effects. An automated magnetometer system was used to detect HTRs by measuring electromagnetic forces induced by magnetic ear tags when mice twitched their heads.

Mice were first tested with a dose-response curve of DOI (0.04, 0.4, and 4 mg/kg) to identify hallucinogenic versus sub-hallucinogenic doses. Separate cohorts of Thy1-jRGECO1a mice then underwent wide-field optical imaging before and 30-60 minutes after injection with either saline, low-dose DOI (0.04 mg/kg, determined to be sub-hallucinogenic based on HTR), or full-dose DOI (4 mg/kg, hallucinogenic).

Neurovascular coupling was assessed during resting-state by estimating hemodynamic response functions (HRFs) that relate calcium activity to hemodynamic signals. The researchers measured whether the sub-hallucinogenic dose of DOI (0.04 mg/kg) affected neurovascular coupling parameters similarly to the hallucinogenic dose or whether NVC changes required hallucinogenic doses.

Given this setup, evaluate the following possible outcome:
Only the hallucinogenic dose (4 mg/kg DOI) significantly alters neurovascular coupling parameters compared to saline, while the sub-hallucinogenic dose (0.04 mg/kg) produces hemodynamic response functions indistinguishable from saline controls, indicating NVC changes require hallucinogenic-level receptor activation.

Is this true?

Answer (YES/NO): YES